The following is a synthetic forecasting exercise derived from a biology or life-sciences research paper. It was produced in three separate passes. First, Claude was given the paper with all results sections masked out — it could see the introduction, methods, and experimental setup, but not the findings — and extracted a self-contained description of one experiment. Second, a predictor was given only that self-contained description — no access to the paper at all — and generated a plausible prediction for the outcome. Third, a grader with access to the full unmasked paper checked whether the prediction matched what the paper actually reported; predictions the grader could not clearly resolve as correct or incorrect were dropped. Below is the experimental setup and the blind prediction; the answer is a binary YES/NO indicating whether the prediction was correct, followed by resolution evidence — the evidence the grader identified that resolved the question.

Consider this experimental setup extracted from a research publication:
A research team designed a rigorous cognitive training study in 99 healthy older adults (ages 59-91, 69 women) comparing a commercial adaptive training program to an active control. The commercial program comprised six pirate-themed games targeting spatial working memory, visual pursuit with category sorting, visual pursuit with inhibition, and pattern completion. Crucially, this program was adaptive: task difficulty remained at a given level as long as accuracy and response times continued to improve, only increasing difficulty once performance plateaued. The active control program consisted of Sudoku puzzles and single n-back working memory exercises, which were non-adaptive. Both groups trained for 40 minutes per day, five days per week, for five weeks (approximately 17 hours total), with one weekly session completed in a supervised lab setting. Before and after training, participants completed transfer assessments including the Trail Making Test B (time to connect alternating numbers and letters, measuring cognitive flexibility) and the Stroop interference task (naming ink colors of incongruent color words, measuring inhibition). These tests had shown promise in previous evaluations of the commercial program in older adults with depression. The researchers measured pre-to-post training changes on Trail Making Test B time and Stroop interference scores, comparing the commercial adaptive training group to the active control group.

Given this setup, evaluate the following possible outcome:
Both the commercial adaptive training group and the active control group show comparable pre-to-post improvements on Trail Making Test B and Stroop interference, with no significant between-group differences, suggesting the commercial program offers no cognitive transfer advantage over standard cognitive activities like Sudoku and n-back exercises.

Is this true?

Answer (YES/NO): YES